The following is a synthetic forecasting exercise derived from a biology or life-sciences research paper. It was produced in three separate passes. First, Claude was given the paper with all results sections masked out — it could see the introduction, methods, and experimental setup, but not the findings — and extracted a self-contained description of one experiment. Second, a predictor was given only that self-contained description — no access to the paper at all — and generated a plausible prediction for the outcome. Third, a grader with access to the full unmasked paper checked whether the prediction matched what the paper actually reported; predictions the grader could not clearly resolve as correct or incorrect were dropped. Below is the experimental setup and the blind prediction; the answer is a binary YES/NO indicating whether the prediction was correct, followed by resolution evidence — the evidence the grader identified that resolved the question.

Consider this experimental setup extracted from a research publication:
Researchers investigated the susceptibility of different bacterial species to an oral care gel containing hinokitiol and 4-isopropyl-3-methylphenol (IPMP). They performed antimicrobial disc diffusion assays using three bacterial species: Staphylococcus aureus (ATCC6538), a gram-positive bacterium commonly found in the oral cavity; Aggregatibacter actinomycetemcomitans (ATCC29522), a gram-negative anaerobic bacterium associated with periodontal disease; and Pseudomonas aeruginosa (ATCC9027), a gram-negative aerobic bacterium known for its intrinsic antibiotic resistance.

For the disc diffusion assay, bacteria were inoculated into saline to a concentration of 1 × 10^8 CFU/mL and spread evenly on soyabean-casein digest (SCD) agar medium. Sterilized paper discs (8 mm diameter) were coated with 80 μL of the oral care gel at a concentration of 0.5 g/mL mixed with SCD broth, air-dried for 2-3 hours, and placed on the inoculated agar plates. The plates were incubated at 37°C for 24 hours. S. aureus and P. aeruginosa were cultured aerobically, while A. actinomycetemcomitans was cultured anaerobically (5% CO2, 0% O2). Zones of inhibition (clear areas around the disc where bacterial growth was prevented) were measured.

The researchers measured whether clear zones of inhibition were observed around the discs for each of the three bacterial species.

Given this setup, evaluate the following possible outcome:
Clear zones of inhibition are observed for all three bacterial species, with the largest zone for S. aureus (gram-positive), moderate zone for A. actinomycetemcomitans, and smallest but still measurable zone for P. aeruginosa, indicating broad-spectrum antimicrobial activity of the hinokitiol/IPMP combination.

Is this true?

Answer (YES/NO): NO